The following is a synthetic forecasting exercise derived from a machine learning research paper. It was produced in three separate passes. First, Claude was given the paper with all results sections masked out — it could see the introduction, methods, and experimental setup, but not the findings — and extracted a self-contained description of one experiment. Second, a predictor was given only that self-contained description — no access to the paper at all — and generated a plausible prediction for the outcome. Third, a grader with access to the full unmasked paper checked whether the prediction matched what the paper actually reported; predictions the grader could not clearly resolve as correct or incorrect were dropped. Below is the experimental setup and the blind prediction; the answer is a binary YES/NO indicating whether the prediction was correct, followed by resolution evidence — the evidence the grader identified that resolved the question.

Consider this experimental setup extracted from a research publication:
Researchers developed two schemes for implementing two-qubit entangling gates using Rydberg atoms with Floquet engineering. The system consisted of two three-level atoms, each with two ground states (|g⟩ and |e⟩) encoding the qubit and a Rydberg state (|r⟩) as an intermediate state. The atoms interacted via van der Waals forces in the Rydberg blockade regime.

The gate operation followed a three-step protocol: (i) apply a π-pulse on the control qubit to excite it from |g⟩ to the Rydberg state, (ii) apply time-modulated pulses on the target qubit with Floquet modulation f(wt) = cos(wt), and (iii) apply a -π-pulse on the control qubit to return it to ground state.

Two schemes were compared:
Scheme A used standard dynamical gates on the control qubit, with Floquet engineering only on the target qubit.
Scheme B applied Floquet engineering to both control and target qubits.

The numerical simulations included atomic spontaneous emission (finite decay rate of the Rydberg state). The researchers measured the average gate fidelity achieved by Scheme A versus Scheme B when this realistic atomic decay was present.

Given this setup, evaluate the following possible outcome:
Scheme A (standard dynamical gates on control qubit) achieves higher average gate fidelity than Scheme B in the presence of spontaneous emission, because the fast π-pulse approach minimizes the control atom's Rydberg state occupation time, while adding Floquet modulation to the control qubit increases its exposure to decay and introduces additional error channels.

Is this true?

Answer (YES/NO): YES